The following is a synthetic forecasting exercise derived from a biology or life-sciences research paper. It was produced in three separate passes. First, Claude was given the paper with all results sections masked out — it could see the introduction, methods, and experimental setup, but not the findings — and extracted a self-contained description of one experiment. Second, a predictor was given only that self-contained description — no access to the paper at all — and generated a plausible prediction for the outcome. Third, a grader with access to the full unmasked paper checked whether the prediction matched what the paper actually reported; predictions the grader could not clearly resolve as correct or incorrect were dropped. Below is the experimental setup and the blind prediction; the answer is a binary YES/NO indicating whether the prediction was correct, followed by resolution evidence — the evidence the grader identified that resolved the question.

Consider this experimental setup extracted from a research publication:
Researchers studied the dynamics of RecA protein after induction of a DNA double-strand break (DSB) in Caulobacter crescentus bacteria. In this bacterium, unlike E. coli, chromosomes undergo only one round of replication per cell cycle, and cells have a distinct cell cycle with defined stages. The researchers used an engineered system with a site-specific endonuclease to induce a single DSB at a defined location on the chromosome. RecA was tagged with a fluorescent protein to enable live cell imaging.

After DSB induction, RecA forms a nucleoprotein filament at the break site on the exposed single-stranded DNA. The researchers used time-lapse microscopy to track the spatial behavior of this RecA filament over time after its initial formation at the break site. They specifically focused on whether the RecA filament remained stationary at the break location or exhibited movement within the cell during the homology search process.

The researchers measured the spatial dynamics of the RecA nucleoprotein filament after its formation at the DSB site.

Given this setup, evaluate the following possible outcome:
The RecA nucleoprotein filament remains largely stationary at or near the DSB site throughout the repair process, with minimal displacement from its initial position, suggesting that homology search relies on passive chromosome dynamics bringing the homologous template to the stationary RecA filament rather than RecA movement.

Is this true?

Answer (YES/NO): NO